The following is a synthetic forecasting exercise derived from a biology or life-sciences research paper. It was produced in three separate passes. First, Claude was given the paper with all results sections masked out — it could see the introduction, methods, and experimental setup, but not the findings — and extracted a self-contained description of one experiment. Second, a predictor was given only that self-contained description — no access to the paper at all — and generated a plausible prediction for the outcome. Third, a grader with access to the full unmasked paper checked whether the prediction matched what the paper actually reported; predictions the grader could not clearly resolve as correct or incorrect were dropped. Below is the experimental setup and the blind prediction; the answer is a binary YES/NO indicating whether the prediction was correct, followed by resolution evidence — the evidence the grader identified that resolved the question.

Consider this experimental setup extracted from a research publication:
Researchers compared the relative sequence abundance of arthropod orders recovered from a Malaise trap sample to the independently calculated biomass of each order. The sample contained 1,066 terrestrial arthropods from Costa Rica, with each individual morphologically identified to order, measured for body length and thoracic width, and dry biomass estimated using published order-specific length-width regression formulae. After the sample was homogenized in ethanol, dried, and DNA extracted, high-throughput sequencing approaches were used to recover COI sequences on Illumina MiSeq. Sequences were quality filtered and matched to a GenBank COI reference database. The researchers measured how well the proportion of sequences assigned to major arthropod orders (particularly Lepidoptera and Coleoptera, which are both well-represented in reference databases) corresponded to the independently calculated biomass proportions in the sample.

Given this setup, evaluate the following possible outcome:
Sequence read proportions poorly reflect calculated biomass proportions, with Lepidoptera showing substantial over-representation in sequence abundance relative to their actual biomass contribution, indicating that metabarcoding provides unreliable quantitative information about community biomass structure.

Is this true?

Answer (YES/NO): YES